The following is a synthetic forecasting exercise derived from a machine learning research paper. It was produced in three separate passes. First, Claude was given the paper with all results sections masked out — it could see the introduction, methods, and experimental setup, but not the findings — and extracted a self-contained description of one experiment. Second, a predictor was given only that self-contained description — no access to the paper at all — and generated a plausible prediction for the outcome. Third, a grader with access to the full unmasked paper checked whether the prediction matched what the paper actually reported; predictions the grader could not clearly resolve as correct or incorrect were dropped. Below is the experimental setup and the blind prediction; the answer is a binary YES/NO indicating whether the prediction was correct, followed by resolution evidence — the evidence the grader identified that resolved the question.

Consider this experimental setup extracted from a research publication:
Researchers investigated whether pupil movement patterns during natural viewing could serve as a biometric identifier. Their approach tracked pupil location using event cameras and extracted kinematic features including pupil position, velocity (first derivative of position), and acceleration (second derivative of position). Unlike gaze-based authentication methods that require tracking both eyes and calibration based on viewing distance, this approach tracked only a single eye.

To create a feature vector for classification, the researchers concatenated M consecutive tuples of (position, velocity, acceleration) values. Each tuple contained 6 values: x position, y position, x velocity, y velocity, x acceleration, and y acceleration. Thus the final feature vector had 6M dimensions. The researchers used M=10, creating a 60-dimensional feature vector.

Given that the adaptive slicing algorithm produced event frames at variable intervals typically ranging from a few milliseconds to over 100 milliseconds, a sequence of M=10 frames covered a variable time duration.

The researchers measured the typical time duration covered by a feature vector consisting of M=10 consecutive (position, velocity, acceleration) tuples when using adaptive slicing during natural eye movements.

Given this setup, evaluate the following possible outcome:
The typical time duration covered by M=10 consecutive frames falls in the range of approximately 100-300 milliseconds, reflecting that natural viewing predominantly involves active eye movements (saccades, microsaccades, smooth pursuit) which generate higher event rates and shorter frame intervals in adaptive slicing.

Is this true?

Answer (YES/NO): NO